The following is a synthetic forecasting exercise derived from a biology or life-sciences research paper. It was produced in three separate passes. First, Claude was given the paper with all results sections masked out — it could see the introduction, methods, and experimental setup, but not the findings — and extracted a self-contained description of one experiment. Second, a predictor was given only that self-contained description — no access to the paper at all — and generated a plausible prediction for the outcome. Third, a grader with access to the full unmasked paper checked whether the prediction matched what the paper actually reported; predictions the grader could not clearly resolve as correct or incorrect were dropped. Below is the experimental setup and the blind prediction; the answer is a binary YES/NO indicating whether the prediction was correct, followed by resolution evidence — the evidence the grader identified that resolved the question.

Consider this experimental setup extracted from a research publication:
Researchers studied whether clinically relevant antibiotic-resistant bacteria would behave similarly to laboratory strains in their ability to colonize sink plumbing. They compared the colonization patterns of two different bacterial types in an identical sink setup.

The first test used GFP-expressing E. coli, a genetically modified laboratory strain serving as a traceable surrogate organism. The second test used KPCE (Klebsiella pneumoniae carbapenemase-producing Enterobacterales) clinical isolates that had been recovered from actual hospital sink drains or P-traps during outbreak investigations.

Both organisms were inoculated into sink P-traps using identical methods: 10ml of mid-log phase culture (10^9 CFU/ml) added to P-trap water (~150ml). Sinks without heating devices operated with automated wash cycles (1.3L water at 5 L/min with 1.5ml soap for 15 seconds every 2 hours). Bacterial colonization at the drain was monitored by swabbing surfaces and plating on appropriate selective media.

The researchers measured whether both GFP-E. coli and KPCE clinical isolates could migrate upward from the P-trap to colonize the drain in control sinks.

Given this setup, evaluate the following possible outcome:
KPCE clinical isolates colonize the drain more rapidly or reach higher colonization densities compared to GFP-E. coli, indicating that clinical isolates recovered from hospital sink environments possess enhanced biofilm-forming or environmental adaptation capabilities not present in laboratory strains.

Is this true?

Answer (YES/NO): NO